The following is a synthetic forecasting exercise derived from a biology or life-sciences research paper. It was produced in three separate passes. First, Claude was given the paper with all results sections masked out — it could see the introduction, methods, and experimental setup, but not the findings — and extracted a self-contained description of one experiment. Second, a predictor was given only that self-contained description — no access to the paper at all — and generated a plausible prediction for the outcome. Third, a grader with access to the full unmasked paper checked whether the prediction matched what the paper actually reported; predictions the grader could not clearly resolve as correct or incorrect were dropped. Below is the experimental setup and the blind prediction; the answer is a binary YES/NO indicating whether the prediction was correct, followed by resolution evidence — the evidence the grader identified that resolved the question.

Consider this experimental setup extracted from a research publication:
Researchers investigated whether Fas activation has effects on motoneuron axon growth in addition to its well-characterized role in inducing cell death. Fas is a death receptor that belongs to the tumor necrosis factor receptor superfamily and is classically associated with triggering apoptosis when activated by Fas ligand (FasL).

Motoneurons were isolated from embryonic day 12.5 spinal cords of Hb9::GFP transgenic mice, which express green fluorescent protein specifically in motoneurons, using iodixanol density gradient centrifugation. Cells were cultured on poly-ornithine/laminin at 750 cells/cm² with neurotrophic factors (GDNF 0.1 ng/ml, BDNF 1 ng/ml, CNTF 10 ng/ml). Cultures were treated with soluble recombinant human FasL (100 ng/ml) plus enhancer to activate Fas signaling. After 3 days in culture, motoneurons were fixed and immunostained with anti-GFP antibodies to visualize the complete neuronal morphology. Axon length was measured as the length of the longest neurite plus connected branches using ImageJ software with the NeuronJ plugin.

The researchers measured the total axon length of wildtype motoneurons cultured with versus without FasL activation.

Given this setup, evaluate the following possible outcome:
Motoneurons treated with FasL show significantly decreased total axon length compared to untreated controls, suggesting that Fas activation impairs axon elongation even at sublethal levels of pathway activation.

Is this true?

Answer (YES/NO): NO